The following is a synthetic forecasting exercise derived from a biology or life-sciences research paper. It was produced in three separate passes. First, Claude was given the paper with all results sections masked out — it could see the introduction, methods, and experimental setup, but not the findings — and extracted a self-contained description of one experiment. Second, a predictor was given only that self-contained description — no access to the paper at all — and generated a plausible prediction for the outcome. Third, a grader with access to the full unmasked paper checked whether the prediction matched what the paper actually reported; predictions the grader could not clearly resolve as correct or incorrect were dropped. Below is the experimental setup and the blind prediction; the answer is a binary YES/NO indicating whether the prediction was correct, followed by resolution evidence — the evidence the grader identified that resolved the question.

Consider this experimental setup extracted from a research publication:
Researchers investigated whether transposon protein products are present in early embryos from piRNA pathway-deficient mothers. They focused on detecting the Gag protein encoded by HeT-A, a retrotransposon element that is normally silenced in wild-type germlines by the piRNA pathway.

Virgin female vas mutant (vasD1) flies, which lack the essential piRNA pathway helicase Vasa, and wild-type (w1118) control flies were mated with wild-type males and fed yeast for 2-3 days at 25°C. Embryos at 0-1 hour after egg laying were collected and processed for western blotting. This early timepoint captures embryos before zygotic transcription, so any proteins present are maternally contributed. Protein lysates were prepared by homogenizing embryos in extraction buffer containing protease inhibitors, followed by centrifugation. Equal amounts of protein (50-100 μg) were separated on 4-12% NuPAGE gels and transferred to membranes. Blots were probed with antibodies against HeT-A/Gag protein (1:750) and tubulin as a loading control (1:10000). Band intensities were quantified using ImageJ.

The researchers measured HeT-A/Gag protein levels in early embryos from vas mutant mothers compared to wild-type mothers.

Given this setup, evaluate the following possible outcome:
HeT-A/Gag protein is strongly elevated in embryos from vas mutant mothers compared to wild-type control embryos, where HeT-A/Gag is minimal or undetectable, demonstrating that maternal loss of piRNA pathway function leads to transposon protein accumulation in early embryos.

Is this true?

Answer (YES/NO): NO